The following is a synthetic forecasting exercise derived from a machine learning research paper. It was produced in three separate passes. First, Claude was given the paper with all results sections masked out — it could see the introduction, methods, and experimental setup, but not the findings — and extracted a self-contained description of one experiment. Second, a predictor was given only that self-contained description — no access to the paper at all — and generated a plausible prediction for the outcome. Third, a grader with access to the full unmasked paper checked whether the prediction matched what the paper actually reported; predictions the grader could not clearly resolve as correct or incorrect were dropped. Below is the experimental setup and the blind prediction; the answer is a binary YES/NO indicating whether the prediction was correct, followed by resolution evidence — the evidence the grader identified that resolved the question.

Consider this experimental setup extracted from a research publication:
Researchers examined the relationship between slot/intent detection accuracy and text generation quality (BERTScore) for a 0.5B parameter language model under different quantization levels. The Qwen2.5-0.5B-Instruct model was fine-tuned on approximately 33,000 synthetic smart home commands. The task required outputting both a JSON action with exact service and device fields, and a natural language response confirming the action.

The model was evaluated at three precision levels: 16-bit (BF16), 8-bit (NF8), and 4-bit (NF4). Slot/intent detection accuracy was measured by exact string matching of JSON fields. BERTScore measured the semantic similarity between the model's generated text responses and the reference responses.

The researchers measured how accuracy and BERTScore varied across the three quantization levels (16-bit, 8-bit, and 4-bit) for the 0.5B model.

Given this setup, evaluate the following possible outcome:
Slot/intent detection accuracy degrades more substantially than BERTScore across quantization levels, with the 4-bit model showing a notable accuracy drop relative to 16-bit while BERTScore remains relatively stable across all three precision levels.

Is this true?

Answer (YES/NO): NO